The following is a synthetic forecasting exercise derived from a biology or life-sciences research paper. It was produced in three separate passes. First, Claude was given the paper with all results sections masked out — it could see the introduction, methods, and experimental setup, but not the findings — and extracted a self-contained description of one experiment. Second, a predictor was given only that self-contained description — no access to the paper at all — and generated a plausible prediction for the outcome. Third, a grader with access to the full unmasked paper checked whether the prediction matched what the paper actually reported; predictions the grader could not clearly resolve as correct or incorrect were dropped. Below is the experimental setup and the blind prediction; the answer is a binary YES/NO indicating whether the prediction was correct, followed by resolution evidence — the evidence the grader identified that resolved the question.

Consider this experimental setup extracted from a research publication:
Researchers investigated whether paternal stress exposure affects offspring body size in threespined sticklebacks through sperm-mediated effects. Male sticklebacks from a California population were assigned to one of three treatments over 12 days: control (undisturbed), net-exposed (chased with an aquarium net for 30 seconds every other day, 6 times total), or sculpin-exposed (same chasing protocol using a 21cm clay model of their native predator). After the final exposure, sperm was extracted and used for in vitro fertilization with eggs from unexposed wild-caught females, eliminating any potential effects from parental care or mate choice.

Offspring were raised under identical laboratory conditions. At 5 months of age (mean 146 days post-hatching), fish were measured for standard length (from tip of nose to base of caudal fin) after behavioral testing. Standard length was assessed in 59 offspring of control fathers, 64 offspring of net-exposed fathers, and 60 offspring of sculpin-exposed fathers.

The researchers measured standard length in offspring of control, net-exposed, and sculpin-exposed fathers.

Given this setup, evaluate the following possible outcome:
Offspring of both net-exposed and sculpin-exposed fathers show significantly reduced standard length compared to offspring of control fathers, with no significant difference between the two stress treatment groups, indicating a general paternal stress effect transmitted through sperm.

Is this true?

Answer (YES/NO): NO